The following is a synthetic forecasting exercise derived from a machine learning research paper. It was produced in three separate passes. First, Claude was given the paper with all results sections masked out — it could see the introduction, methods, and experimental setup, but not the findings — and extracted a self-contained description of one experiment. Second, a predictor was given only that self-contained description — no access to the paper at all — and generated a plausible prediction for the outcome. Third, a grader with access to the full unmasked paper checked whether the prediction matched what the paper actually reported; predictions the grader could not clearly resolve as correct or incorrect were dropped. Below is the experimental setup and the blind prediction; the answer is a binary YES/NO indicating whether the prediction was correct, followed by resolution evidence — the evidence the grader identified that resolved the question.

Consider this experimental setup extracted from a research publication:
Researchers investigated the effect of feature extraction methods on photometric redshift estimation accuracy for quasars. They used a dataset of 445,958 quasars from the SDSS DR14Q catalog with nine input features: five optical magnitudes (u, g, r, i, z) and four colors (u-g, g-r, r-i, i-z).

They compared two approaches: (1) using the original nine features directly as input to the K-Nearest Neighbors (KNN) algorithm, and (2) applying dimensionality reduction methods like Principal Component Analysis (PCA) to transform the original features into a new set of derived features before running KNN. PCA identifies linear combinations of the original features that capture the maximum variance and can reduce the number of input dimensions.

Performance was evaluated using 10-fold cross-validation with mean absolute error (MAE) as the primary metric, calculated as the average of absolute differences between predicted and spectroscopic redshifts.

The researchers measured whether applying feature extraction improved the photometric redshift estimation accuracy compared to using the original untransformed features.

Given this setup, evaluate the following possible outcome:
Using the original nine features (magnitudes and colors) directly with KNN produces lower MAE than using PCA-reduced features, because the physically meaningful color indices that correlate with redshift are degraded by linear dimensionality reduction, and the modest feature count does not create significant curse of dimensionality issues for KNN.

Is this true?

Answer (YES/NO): YES